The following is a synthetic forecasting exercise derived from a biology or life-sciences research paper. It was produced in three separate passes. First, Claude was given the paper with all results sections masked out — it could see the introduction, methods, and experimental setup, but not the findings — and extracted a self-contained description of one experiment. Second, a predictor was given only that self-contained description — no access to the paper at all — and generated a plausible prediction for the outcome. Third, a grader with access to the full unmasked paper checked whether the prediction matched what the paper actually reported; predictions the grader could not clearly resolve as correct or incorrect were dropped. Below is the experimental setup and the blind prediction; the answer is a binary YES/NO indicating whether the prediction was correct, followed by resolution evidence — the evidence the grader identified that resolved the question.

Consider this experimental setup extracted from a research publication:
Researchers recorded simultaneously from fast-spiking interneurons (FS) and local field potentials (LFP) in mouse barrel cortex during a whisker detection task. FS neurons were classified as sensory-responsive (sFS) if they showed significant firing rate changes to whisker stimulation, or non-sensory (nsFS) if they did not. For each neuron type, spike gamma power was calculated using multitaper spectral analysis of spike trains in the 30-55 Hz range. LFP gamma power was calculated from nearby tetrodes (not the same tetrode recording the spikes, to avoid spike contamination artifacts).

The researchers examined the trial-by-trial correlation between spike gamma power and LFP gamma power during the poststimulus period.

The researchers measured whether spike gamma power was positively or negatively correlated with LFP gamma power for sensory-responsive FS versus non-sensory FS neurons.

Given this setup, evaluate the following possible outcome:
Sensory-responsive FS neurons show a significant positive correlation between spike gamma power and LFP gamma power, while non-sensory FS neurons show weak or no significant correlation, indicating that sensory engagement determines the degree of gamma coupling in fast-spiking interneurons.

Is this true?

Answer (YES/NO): NO